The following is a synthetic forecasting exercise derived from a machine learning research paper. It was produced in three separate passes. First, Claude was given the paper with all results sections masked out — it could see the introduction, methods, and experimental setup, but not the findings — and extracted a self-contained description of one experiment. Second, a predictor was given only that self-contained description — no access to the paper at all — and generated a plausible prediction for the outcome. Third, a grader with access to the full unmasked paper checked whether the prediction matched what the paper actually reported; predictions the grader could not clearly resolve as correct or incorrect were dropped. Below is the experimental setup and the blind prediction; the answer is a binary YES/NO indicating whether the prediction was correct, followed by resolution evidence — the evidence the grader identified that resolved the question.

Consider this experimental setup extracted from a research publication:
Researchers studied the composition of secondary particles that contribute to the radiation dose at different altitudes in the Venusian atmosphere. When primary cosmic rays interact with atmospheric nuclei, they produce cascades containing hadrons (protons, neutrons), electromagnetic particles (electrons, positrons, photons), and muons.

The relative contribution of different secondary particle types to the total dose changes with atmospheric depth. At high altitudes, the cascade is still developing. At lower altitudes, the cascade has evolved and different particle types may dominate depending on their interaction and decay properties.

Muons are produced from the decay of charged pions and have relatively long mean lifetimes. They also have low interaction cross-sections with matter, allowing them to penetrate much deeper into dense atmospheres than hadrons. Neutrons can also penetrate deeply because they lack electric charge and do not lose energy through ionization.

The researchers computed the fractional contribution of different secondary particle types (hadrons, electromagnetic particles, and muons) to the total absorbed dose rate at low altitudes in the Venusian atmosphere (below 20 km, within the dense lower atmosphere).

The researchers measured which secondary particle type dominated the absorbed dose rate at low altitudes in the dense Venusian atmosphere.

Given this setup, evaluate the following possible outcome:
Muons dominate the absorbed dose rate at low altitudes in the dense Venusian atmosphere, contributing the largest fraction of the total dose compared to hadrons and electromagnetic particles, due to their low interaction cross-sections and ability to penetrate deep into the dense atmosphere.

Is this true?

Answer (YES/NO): YES